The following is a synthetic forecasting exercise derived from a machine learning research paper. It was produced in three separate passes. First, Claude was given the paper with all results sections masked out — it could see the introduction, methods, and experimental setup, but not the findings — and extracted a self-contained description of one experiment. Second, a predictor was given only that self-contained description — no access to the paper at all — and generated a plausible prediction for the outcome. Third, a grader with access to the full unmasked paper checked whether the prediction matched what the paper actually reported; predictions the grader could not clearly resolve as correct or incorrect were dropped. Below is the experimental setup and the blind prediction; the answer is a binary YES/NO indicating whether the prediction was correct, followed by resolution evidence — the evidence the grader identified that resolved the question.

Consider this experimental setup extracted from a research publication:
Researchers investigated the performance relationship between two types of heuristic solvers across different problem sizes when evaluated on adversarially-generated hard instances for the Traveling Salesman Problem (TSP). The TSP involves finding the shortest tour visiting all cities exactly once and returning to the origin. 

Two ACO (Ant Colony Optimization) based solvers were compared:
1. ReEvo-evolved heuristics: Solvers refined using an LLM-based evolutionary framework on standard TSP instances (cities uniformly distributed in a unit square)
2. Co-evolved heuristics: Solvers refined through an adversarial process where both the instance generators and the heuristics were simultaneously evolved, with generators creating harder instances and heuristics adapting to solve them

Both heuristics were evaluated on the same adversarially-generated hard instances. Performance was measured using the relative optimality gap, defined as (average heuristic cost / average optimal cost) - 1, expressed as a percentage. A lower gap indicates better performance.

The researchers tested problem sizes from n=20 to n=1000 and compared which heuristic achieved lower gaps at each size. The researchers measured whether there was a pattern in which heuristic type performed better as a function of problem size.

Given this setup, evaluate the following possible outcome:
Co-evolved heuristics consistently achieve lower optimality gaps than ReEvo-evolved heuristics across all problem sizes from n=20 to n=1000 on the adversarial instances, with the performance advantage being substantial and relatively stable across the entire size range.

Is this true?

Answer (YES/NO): NO